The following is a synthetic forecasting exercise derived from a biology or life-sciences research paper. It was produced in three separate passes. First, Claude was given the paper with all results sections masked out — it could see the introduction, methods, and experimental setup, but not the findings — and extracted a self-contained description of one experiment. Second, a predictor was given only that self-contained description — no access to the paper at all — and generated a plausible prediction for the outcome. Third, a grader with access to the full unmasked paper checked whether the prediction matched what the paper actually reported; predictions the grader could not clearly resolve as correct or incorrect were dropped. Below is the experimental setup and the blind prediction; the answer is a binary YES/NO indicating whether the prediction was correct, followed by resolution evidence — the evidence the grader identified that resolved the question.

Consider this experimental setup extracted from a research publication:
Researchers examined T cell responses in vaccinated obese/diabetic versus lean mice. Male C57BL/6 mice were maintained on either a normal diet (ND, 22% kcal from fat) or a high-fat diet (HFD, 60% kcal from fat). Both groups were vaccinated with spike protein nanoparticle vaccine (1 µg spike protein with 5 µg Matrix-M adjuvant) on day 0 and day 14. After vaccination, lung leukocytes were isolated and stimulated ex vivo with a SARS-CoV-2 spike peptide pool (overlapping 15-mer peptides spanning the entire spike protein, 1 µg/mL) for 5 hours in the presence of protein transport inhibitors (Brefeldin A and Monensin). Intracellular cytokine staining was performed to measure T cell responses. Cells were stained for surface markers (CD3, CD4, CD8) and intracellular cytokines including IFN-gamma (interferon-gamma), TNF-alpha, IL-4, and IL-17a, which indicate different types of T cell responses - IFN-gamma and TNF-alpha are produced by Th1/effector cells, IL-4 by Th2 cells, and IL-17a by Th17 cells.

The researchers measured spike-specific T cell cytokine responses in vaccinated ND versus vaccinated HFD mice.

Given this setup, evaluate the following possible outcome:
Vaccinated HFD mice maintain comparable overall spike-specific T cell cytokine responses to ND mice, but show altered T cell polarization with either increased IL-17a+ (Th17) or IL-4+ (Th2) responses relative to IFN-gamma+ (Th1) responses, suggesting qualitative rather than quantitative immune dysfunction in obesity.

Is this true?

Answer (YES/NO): NO